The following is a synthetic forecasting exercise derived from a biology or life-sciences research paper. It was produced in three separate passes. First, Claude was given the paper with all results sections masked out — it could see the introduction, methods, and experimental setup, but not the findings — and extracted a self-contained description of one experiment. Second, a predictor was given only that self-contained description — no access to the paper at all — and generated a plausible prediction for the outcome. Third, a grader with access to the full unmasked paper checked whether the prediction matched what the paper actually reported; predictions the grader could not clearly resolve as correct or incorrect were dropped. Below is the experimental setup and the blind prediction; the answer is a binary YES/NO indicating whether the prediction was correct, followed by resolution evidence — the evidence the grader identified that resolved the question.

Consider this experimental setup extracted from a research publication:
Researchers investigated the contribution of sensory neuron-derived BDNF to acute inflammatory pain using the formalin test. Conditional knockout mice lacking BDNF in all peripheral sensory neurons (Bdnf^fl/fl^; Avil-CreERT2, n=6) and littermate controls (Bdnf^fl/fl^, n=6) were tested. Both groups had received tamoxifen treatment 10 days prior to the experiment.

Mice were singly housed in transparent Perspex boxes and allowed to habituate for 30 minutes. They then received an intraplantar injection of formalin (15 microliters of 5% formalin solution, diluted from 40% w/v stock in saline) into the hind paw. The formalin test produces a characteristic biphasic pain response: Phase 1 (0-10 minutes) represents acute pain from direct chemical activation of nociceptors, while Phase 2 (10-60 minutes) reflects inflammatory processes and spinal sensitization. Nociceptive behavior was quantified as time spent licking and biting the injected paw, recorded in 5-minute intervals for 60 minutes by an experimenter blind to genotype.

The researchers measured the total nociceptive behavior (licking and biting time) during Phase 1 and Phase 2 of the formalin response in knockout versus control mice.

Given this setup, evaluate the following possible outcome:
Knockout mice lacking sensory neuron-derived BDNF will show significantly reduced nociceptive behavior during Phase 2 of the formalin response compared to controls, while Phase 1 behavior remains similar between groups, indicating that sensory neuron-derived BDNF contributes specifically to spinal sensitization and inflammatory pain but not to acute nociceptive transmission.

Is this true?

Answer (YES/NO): YES